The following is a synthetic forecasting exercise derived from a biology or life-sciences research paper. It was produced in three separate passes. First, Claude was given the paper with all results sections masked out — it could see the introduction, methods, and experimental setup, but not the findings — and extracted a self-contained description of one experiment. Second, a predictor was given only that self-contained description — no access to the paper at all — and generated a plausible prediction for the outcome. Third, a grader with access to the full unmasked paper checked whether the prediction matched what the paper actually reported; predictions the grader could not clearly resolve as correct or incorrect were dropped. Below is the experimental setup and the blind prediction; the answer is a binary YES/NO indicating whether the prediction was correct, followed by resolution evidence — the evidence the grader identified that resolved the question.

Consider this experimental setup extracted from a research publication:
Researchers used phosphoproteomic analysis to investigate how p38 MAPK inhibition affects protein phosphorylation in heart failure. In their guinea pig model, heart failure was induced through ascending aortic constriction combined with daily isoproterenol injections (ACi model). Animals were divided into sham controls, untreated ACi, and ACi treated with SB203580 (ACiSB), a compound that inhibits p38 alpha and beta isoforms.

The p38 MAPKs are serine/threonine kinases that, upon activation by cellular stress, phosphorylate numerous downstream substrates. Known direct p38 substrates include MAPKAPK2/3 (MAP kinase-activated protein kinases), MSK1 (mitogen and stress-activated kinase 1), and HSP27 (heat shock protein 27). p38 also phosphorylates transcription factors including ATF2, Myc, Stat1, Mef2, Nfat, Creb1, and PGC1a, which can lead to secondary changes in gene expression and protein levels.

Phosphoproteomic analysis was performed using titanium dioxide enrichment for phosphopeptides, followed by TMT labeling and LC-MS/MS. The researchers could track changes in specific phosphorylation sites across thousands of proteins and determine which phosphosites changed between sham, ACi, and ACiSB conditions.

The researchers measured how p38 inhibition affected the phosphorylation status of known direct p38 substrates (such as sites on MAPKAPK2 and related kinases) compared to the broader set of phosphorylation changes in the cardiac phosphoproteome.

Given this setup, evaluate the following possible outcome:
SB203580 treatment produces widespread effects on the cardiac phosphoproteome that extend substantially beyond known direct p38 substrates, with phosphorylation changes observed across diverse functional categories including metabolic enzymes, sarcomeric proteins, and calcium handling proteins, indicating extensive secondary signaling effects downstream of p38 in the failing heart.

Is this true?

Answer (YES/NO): YES